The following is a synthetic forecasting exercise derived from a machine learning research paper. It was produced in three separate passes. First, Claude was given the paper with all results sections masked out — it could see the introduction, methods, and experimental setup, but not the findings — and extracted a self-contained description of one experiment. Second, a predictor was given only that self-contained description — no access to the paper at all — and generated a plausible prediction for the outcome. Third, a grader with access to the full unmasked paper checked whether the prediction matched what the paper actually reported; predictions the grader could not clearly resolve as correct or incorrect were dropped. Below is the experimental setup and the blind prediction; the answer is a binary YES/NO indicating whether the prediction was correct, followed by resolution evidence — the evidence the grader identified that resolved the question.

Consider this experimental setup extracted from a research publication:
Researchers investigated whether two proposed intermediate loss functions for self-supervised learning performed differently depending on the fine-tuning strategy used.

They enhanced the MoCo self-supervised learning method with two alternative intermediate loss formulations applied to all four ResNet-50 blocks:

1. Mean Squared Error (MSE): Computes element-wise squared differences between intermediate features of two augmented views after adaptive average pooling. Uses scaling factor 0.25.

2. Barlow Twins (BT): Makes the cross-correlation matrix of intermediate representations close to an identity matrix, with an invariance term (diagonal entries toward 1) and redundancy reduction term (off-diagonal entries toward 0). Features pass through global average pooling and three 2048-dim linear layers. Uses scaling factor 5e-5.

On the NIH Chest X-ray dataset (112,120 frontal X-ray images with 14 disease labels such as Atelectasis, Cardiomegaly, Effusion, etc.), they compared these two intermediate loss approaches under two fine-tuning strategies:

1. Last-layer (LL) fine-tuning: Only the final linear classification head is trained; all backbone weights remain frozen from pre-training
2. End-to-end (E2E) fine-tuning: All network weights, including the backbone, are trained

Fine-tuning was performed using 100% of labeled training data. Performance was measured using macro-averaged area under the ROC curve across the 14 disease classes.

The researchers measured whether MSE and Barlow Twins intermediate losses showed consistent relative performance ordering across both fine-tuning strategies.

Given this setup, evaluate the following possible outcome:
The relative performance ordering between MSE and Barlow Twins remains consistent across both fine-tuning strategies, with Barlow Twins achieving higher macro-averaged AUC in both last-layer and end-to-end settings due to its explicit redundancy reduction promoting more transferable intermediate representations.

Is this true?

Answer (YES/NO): NO